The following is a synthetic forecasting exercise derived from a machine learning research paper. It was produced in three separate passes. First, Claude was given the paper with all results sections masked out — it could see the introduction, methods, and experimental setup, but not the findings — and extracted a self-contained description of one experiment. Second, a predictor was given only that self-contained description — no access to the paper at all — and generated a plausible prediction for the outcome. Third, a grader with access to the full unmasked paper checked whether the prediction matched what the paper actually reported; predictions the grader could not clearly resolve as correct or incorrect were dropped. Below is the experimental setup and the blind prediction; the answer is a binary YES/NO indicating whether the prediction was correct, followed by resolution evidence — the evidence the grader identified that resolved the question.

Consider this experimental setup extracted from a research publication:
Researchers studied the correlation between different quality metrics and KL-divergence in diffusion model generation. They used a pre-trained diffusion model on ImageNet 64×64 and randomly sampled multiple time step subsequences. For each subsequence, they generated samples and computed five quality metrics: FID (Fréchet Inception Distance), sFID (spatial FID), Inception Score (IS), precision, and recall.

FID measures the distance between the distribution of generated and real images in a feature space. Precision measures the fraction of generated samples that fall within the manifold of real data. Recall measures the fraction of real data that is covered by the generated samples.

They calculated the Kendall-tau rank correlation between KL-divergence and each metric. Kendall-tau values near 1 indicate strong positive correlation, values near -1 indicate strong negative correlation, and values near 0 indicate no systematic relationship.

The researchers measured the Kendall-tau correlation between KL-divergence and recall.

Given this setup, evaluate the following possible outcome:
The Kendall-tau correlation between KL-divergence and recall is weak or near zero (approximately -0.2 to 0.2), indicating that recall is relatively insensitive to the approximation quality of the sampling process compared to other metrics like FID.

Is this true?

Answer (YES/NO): YES